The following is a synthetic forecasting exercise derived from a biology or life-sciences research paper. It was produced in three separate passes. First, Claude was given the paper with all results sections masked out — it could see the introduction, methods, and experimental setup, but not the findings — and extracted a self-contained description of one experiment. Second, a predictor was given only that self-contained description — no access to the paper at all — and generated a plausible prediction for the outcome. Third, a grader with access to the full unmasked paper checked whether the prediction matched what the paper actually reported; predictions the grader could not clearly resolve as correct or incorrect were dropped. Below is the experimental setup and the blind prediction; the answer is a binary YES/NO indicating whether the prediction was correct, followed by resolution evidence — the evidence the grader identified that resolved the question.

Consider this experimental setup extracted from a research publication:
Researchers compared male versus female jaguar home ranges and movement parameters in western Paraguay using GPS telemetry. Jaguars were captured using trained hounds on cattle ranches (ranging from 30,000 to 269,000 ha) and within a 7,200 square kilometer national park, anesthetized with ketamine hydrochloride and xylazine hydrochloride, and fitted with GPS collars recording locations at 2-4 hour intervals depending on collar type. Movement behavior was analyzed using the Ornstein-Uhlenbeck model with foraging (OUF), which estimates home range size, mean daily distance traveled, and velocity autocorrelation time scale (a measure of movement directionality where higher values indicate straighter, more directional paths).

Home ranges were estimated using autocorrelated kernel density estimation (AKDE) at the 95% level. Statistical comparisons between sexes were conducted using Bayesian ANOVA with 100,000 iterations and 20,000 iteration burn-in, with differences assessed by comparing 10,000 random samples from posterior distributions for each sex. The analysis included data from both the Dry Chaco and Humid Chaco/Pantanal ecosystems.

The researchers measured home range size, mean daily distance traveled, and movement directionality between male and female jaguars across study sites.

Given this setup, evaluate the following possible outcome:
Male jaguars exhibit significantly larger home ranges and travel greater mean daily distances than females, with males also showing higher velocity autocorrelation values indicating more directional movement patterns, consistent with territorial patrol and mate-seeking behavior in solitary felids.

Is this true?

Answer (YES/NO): YES